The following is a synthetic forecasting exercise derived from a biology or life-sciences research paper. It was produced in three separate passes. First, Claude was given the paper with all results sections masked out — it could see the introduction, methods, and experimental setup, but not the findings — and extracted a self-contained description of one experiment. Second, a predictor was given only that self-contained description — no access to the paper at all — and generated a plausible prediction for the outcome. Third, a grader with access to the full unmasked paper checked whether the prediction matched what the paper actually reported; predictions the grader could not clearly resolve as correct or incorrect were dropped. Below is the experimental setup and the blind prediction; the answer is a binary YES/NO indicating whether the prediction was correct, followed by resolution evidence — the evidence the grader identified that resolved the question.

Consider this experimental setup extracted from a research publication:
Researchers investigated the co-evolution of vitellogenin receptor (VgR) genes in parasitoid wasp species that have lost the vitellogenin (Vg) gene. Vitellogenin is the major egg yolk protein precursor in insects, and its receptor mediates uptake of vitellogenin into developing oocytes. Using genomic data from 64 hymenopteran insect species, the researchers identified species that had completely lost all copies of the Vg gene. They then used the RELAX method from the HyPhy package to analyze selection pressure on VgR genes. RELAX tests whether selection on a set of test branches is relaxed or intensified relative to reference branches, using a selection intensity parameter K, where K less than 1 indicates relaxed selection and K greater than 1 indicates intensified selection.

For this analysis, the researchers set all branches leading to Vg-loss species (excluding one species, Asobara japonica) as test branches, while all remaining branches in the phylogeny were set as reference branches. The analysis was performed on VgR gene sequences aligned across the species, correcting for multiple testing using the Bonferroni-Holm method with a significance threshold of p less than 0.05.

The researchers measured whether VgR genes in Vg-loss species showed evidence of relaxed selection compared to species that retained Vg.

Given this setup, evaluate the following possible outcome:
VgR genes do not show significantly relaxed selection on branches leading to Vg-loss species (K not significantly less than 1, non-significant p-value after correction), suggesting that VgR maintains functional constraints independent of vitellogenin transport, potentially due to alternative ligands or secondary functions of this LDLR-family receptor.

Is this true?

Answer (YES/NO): NO